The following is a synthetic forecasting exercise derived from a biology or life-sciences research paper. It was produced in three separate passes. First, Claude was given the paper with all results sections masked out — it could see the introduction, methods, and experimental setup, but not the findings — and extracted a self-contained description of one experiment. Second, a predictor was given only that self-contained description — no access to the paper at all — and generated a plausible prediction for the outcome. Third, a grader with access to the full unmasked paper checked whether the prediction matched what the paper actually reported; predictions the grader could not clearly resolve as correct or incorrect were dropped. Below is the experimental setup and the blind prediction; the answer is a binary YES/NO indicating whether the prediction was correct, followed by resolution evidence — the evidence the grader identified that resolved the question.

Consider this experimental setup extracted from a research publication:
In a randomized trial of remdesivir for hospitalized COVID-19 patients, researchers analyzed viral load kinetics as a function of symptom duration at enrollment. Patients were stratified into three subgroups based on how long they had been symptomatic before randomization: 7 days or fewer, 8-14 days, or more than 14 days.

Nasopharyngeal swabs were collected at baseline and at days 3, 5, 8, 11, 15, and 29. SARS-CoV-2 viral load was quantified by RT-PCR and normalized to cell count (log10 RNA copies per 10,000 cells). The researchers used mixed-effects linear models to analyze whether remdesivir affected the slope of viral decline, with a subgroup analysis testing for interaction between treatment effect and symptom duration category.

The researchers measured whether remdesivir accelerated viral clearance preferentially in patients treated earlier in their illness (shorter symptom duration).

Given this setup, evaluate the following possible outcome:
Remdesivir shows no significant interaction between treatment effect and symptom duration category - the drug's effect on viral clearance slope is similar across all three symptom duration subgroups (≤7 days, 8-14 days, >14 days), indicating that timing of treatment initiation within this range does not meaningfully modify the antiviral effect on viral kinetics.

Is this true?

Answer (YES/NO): YES